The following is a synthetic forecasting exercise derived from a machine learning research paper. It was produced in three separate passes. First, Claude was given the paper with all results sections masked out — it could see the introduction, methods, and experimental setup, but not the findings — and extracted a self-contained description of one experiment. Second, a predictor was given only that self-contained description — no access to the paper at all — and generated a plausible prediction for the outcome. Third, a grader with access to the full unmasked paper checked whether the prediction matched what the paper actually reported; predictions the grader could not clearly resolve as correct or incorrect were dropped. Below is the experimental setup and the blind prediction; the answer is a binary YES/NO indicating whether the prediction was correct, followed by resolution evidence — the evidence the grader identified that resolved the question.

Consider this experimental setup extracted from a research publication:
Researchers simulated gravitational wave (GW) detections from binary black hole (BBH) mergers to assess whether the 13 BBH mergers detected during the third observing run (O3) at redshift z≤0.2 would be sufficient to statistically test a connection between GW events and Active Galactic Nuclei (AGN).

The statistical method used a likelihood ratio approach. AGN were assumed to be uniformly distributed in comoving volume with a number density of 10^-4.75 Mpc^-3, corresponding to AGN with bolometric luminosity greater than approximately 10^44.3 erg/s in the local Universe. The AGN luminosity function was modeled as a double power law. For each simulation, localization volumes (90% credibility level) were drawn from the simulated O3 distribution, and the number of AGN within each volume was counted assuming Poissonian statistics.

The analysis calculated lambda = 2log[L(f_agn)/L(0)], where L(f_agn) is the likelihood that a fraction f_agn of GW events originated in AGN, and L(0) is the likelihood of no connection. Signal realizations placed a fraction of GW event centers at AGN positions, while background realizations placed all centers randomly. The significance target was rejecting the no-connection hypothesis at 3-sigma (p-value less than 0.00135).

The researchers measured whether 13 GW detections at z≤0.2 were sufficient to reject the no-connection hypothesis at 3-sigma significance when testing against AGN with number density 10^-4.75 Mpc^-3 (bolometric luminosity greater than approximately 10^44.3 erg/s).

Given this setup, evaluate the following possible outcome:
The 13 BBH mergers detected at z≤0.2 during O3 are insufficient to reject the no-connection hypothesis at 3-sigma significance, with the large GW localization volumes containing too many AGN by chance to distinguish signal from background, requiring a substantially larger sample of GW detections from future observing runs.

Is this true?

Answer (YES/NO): YES